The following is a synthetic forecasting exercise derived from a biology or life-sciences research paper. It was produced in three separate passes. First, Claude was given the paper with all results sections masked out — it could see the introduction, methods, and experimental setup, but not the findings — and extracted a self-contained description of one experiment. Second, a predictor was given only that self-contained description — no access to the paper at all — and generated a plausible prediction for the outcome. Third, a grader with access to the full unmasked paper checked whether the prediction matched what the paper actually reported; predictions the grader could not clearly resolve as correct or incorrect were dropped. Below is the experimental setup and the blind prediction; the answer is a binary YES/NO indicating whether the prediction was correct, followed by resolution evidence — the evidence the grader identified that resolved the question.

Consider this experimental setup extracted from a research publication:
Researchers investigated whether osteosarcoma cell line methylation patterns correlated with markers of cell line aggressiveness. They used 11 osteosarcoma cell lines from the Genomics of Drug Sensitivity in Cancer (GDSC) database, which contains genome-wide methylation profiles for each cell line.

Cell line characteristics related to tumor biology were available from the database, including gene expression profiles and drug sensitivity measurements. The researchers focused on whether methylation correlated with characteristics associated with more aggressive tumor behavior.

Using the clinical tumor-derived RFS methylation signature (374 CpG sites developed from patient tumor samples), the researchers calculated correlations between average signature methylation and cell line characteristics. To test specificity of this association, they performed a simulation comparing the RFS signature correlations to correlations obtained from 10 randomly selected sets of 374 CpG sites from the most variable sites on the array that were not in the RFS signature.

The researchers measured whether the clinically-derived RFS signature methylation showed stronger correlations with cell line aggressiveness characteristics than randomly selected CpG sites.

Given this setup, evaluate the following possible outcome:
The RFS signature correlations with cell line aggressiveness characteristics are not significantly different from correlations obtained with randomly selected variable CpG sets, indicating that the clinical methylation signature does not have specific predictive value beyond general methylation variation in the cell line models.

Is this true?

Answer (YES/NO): NO